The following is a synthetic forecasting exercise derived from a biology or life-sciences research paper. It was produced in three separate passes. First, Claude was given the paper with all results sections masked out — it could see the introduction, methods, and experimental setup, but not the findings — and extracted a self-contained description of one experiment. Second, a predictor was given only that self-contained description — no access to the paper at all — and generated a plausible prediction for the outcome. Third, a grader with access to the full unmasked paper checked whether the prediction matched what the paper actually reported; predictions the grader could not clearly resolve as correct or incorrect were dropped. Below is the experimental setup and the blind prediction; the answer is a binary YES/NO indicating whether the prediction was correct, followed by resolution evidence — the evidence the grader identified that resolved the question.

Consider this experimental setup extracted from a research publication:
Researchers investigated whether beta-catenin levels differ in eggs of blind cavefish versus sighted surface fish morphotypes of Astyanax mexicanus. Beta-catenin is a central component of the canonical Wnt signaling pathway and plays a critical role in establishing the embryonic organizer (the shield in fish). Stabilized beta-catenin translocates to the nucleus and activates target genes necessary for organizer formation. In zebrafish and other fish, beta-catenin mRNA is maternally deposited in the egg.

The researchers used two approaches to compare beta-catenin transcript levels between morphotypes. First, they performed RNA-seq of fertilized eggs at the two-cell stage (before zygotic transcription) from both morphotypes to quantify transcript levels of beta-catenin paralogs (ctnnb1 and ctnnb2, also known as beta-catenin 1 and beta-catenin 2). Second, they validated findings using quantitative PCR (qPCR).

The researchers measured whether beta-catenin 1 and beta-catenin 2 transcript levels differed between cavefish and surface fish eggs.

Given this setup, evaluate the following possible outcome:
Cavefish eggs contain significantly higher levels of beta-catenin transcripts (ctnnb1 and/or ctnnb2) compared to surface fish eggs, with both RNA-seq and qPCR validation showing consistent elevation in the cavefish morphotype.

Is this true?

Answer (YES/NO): NO